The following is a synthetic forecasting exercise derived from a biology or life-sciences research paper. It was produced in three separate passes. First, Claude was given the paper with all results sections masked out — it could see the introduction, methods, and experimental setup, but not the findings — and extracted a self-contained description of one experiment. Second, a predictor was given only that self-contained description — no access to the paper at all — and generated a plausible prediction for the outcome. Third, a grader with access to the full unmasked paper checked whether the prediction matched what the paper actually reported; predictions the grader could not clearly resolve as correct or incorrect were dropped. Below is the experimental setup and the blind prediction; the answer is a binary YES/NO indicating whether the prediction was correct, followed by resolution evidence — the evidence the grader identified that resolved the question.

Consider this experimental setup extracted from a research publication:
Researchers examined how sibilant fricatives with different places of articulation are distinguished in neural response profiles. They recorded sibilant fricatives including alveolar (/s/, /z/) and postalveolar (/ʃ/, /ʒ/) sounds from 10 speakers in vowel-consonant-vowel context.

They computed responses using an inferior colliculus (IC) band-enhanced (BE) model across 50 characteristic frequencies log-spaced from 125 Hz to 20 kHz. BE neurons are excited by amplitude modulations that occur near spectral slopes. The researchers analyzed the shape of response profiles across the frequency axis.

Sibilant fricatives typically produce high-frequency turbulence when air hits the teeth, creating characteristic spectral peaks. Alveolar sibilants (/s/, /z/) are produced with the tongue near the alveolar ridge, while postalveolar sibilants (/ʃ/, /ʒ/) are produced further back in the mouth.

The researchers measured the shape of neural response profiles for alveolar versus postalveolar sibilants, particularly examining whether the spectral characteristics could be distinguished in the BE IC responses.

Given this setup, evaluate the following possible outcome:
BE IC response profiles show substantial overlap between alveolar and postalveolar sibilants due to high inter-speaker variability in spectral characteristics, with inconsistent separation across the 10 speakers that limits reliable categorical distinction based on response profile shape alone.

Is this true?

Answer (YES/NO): NO